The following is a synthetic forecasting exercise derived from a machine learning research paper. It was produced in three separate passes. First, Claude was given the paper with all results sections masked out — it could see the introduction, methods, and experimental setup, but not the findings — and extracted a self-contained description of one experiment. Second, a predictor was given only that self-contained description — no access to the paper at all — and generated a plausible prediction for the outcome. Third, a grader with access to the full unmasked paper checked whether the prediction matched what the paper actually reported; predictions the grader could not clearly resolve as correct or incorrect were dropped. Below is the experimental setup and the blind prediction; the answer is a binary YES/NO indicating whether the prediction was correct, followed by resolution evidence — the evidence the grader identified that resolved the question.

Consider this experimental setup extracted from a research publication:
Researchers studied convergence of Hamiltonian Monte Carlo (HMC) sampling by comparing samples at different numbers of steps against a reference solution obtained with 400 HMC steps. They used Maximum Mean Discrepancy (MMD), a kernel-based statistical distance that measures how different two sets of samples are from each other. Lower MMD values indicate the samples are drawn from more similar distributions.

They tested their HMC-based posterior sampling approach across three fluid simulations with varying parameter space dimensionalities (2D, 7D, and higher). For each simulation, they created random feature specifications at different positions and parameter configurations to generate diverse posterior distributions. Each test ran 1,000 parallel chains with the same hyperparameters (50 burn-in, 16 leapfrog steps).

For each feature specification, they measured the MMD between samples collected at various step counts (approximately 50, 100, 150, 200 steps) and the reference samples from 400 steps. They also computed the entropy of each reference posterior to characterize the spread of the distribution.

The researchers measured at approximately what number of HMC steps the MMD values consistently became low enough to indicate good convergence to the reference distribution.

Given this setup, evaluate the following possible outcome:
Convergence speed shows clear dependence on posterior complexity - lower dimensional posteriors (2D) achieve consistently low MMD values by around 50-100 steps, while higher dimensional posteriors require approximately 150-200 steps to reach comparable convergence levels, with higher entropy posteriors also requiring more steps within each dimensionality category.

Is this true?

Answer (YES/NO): NO